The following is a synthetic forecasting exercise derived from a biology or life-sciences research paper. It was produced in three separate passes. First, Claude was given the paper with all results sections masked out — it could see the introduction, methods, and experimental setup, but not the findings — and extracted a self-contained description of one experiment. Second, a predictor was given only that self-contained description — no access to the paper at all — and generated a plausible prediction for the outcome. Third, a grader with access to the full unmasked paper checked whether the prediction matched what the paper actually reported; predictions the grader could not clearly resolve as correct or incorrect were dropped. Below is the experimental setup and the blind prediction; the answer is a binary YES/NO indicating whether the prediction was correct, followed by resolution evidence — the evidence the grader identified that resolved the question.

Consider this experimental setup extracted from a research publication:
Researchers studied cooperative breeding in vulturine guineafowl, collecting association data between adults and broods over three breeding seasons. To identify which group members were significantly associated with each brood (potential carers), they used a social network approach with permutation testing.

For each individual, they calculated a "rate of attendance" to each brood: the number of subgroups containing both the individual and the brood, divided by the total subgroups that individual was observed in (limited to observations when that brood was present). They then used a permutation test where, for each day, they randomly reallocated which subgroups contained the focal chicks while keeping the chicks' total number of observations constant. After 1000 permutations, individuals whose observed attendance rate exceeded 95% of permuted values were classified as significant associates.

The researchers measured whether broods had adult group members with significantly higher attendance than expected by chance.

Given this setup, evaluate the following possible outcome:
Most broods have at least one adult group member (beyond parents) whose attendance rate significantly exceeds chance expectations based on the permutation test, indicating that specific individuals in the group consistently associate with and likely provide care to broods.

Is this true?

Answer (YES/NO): YES